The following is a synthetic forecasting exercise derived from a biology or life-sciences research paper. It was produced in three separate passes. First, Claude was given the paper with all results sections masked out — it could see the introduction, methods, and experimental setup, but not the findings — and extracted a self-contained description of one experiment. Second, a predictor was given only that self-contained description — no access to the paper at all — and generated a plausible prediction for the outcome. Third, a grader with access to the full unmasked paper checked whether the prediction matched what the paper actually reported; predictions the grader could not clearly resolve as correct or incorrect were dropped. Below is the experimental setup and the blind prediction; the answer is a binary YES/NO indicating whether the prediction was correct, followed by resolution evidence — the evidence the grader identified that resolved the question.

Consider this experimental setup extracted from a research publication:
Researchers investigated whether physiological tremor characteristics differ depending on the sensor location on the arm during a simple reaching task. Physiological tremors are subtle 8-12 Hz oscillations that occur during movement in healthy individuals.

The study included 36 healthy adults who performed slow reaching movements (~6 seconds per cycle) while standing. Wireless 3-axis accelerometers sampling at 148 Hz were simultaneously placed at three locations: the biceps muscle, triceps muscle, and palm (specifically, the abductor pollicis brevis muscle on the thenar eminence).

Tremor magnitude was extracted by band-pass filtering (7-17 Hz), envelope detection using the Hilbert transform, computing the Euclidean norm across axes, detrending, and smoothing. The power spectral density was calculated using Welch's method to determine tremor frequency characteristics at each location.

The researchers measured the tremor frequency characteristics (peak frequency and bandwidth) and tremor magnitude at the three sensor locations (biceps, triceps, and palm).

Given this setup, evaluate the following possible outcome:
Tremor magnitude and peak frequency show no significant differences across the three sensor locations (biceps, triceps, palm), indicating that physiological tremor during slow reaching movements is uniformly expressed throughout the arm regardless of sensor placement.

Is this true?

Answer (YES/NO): NO